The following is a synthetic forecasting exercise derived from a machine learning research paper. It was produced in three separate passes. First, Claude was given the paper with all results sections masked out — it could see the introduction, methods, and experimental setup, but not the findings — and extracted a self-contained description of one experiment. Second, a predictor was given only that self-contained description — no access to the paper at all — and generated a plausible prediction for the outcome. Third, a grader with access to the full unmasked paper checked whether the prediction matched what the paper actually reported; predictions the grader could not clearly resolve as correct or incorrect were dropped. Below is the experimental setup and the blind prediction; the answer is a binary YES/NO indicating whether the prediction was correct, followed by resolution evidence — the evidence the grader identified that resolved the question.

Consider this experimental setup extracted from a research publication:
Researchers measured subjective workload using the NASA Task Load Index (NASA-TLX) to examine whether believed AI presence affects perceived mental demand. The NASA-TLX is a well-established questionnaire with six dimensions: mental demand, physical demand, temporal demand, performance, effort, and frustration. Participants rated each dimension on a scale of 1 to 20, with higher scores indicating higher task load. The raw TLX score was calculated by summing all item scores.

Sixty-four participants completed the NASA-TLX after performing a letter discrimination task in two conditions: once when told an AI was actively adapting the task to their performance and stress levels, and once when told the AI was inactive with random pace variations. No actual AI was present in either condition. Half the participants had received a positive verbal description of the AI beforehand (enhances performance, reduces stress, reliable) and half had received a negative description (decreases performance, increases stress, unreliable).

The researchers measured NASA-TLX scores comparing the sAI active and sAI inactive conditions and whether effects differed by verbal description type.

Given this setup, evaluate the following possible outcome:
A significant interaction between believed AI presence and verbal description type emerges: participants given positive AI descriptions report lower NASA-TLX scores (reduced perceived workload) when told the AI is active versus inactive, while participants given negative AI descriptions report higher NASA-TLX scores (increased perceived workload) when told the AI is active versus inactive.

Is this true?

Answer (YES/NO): NO